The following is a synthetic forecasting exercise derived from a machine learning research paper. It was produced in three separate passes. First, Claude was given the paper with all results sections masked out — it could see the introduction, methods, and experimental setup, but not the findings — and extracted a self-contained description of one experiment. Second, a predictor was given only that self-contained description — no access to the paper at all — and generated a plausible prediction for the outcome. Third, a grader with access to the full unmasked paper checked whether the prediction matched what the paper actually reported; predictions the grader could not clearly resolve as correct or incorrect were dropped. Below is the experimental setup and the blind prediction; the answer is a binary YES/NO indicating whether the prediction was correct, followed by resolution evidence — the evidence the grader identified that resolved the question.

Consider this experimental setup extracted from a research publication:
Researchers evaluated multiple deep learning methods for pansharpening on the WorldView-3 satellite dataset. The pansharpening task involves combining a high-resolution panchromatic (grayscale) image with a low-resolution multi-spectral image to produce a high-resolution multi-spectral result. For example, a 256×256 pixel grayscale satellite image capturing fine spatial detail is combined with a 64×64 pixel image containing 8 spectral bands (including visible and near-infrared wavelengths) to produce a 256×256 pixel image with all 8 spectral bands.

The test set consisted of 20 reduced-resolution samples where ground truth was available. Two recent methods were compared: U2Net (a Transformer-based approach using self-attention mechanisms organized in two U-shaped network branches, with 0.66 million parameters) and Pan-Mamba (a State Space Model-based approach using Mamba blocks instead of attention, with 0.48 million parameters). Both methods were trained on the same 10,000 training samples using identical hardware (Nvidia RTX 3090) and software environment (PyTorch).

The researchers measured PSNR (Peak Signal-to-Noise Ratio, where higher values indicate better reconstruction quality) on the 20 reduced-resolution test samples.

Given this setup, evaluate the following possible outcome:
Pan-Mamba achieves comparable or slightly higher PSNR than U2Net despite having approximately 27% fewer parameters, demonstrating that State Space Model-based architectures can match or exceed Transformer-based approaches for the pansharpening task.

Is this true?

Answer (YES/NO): NO